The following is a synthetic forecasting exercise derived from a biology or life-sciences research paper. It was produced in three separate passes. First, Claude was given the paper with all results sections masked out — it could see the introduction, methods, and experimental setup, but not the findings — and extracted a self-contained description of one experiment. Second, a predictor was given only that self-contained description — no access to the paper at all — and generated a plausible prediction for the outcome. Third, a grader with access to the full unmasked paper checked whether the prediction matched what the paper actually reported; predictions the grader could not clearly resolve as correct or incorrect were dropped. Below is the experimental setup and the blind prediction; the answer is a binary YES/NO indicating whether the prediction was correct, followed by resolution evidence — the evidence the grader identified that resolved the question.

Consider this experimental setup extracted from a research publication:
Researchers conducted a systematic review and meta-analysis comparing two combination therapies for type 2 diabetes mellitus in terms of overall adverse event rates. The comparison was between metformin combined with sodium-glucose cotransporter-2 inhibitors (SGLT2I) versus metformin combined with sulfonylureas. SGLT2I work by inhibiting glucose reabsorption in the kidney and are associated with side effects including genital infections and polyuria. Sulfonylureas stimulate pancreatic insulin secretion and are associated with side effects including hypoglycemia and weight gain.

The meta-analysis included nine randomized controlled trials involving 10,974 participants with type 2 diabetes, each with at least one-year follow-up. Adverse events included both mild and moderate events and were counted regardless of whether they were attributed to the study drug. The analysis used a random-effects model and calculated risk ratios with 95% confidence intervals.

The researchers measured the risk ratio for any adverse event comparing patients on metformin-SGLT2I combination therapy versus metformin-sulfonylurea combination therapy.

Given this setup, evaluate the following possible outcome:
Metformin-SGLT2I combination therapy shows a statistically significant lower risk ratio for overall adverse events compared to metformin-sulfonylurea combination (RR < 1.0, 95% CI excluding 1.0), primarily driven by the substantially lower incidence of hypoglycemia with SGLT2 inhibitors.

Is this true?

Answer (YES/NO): NO